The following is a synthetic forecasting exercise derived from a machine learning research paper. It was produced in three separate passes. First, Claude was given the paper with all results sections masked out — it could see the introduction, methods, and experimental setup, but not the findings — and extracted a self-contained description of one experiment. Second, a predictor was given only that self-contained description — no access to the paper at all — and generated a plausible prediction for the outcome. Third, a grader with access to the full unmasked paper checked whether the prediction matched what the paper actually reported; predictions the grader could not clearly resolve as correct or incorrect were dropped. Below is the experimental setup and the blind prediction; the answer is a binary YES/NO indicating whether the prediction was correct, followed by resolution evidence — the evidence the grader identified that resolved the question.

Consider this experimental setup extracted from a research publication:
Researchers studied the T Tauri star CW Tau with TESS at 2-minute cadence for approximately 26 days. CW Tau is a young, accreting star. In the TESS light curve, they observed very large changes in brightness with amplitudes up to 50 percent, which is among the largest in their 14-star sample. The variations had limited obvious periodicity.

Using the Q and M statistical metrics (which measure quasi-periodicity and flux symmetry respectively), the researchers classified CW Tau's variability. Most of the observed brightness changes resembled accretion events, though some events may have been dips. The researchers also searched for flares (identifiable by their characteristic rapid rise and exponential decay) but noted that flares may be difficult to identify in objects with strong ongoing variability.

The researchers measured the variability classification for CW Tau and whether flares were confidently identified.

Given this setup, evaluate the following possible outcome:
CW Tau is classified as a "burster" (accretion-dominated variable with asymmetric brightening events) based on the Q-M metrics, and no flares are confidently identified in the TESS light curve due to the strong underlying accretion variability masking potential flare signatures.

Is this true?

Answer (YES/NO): NO